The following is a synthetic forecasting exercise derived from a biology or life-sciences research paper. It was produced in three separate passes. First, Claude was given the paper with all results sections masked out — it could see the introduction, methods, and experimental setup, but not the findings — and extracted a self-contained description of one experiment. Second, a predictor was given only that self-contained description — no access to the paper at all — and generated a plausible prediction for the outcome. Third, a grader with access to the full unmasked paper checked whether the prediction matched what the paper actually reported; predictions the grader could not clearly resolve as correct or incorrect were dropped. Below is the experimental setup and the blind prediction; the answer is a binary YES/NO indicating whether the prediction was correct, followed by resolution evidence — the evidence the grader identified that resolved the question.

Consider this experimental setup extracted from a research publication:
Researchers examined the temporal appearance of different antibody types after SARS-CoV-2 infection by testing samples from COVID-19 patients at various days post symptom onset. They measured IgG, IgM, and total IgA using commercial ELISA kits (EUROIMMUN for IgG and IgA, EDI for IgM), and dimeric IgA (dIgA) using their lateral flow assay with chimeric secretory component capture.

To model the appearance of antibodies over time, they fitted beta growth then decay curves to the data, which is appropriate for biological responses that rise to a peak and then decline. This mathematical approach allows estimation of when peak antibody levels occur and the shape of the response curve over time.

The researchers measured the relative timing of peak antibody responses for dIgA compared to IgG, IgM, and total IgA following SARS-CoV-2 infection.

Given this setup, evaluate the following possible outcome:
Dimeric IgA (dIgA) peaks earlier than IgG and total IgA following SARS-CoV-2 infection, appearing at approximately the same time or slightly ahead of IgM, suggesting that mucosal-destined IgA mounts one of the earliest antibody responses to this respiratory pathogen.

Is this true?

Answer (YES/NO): NO